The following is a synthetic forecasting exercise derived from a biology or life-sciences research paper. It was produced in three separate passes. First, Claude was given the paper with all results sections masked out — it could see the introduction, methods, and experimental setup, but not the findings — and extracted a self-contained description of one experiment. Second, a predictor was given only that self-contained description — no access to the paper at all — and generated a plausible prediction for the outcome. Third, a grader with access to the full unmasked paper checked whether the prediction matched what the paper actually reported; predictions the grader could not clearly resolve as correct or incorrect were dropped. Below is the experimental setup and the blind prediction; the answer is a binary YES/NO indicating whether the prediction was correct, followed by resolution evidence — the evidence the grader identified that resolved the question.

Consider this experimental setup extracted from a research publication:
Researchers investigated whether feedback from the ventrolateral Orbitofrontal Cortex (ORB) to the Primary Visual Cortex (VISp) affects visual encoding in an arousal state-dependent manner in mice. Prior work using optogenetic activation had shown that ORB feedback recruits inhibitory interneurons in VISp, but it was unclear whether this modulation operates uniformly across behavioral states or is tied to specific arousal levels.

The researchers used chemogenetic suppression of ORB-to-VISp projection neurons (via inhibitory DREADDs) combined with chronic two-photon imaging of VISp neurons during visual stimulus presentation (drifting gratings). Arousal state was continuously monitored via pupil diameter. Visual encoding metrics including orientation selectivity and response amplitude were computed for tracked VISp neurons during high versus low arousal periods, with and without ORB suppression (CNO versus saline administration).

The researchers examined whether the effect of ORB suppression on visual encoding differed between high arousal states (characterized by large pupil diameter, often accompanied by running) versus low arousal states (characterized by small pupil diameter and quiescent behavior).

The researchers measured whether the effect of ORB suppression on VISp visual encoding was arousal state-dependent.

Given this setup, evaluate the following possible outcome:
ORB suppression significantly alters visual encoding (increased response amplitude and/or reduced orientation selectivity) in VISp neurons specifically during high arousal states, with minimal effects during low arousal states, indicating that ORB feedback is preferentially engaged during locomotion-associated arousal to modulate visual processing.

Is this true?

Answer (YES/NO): NO